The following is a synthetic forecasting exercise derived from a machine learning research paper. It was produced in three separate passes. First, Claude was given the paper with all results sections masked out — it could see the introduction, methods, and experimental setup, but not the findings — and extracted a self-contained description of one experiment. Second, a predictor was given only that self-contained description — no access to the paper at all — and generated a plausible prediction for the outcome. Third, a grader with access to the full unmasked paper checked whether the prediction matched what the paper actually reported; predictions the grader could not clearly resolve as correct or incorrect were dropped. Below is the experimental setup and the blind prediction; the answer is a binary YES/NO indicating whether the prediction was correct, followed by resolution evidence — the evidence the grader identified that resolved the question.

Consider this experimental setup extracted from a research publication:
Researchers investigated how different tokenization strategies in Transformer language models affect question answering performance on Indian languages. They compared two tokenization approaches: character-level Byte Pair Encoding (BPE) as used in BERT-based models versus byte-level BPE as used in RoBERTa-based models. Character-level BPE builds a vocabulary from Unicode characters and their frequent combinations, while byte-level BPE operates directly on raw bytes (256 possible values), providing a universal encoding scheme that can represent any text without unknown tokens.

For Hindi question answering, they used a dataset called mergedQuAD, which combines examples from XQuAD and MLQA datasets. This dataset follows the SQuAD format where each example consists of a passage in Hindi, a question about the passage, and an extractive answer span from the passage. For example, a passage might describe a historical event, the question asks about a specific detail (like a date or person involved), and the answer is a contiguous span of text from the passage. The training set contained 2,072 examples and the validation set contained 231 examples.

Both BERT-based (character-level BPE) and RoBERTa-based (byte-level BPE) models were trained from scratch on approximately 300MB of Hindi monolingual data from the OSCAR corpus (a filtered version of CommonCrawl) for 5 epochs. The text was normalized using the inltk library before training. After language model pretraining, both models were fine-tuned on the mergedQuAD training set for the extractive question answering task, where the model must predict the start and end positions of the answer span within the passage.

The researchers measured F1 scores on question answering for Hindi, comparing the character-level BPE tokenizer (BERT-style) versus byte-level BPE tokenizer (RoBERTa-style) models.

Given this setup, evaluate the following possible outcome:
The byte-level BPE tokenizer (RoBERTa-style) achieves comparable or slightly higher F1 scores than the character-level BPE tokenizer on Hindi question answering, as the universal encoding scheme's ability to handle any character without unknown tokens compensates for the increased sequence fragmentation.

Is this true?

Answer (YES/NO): NO